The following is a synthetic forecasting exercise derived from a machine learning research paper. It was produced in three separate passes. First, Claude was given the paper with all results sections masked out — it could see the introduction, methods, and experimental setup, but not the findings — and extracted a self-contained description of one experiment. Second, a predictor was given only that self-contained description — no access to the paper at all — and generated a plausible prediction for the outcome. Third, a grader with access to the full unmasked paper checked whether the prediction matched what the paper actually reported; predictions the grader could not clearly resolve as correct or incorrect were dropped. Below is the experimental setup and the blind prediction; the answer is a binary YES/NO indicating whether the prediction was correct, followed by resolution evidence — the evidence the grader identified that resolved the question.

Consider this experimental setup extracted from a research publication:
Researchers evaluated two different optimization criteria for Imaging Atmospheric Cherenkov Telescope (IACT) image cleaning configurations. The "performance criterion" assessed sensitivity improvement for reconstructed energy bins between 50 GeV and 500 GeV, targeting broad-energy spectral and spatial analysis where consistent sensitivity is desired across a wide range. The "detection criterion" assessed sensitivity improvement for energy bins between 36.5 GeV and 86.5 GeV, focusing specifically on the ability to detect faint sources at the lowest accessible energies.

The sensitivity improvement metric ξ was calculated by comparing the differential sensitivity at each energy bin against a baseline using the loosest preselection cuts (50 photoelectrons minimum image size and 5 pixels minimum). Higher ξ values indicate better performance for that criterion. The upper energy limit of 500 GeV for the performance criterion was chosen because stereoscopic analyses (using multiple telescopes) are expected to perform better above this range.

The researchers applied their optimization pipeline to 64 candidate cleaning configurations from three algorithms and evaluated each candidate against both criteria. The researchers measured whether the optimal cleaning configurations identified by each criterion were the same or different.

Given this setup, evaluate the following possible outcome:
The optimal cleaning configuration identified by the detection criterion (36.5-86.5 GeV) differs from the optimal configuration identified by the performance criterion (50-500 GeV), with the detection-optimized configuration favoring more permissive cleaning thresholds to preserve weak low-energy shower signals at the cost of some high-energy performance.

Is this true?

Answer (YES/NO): NO